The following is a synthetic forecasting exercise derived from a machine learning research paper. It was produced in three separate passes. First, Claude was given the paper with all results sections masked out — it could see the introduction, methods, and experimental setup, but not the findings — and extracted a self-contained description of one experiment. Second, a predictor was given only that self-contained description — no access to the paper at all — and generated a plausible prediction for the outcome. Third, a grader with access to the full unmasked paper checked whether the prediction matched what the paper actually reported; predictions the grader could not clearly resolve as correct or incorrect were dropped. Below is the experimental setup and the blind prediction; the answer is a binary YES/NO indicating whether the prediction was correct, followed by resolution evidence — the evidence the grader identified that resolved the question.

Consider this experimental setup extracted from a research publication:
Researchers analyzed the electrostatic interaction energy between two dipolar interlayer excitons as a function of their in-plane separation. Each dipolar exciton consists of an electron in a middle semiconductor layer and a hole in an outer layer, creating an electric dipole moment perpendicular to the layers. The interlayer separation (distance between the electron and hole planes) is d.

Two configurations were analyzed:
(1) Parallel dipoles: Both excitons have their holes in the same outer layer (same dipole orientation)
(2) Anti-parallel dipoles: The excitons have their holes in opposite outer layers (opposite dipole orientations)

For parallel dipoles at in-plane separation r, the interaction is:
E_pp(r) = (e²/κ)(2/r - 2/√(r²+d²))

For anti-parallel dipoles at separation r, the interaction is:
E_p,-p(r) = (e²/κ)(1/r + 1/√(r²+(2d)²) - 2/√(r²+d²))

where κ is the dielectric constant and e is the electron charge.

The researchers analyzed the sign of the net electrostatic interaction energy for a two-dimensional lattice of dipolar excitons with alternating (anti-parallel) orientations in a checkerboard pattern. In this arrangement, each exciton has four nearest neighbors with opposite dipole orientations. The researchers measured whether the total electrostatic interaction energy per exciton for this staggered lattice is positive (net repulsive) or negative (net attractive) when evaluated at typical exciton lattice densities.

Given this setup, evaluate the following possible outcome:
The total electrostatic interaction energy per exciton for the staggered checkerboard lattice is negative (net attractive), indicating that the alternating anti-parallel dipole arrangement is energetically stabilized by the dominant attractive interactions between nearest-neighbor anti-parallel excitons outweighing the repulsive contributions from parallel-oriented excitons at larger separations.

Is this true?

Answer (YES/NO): YES